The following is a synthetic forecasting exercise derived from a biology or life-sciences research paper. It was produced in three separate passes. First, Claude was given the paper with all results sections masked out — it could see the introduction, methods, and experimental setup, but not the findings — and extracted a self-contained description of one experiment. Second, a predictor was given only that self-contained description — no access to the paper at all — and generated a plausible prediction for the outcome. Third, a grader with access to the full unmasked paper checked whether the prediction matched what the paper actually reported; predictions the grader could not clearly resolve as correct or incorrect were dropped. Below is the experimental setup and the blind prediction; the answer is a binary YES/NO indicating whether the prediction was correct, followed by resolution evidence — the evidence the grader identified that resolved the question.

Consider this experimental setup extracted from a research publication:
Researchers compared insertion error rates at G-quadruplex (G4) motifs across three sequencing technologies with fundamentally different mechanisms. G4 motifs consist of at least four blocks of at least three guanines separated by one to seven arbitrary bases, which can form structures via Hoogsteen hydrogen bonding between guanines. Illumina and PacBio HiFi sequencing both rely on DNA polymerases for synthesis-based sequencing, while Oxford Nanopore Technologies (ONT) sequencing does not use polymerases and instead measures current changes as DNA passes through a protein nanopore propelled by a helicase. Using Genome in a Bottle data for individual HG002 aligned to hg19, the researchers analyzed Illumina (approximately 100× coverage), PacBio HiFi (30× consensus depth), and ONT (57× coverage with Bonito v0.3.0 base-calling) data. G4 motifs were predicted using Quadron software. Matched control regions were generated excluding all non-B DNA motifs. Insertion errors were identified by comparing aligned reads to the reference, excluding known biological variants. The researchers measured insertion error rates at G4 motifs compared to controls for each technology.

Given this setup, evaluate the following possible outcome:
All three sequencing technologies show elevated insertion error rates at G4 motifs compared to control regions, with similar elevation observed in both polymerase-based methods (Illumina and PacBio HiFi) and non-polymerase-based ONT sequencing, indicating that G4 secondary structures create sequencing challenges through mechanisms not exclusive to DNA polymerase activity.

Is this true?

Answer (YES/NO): NO